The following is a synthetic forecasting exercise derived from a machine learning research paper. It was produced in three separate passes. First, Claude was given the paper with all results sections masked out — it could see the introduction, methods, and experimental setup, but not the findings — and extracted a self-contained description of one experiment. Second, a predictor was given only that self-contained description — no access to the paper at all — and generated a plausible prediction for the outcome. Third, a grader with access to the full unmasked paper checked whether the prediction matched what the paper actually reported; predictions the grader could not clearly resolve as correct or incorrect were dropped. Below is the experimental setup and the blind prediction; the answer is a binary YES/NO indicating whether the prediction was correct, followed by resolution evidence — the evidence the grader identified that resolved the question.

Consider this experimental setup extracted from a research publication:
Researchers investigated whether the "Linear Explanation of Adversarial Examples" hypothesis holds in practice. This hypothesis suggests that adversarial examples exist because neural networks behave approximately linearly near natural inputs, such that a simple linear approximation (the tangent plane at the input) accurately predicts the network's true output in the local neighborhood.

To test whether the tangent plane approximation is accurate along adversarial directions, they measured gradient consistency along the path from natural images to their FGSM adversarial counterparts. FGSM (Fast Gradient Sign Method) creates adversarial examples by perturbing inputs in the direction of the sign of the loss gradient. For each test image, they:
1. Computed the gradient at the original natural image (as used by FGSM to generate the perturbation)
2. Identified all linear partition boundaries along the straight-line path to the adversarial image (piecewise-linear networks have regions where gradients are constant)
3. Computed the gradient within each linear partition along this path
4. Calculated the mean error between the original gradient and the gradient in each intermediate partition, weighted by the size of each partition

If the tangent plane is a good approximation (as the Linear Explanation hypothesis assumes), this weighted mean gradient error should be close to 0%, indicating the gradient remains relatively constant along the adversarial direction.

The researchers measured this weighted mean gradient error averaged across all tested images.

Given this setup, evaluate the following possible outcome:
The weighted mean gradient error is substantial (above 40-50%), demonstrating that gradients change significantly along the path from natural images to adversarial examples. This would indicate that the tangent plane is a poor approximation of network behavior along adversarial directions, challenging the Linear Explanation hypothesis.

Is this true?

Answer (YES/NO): YES